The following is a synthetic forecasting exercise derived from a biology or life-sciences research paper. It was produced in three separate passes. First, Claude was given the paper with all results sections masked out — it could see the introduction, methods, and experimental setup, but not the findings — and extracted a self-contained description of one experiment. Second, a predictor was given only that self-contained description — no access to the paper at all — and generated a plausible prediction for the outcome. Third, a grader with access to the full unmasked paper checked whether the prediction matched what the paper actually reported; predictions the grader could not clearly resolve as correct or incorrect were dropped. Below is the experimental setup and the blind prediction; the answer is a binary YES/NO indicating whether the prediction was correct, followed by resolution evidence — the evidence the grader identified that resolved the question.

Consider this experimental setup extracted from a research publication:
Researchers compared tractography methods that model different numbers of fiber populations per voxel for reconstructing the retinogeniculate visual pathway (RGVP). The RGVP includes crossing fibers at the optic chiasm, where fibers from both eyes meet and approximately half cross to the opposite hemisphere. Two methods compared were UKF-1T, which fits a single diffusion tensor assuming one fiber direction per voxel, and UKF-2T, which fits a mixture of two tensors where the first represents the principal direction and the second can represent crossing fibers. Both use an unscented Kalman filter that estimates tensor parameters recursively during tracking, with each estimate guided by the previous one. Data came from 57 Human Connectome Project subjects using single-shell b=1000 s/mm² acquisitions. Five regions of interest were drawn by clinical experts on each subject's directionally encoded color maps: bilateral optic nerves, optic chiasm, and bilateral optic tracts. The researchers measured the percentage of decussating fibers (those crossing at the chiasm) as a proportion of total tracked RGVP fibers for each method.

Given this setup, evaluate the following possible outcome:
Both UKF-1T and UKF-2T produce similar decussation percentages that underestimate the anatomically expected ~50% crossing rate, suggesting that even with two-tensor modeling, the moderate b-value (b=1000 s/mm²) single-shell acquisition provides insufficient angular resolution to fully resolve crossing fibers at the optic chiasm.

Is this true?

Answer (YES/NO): NO